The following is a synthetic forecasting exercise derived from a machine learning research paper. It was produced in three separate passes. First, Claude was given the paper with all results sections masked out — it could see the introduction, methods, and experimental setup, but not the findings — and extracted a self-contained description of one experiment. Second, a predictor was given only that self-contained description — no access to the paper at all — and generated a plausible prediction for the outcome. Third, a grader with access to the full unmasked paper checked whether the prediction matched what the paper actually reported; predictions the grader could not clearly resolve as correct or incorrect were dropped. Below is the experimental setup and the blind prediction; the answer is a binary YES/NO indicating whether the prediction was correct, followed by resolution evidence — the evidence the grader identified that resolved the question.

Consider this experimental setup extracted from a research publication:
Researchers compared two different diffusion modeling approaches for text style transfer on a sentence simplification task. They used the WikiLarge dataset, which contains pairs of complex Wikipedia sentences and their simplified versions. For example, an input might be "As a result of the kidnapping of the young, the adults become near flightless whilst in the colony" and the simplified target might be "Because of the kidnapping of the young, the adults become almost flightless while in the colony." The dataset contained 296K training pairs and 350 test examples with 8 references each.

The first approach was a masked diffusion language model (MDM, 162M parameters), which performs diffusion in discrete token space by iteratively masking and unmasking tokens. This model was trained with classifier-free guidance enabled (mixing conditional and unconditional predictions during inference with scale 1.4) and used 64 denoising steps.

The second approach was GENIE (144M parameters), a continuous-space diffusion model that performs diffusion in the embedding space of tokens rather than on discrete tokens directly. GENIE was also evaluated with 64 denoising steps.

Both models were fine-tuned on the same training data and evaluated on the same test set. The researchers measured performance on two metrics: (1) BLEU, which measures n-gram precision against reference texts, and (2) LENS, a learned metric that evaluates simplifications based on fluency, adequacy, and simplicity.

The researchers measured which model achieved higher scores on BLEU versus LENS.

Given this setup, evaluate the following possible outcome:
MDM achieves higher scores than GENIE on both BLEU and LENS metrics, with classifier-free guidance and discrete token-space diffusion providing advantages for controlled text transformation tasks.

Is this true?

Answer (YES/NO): NO